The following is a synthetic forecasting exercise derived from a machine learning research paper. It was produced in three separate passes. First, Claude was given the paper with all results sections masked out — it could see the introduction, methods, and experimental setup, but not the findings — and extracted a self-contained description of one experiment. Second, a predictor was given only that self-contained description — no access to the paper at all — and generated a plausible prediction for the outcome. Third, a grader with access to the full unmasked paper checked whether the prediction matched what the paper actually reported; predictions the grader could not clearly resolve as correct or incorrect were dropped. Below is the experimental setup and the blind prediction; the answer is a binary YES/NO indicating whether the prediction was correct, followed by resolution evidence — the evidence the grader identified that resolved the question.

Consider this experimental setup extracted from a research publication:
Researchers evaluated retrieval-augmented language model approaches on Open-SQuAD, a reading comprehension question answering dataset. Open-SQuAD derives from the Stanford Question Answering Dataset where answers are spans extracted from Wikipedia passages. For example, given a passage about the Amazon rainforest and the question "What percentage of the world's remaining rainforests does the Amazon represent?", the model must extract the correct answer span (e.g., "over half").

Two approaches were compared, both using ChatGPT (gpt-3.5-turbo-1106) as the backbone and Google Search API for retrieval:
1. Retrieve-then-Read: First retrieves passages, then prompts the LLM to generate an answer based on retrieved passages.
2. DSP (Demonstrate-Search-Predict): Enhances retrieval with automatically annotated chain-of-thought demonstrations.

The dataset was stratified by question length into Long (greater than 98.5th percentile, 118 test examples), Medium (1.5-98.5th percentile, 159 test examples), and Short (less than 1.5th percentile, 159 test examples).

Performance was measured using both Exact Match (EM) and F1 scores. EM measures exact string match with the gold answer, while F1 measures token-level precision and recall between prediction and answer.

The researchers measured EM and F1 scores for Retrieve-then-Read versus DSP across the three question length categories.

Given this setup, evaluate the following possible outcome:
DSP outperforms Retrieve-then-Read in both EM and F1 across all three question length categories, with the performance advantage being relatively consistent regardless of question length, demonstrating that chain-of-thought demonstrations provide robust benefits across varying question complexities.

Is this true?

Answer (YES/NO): NO